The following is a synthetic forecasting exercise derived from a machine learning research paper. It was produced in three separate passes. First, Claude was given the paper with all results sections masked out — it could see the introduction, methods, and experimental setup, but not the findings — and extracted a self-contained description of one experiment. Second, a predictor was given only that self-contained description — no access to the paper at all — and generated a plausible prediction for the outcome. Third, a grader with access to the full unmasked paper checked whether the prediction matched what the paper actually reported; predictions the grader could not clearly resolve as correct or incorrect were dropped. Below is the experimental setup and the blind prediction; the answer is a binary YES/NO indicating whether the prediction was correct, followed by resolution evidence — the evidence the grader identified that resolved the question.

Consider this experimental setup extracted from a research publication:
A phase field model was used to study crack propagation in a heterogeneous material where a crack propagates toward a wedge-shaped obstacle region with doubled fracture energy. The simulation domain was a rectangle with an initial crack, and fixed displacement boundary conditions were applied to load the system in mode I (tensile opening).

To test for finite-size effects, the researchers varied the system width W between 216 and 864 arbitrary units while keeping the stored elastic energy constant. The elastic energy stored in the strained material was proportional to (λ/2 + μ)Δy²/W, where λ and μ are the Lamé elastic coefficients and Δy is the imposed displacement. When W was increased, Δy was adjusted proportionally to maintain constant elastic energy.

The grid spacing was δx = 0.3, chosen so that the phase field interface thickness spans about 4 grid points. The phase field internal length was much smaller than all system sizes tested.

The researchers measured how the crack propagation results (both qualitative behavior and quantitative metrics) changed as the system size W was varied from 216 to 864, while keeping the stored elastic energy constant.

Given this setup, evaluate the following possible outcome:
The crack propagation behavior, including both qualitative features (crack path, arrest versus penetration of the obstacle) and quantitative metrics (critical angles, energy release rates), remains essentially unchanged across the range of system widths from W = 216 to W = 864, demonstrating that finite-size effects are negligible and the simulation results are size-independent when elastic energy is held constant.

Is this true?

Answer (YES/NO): YES